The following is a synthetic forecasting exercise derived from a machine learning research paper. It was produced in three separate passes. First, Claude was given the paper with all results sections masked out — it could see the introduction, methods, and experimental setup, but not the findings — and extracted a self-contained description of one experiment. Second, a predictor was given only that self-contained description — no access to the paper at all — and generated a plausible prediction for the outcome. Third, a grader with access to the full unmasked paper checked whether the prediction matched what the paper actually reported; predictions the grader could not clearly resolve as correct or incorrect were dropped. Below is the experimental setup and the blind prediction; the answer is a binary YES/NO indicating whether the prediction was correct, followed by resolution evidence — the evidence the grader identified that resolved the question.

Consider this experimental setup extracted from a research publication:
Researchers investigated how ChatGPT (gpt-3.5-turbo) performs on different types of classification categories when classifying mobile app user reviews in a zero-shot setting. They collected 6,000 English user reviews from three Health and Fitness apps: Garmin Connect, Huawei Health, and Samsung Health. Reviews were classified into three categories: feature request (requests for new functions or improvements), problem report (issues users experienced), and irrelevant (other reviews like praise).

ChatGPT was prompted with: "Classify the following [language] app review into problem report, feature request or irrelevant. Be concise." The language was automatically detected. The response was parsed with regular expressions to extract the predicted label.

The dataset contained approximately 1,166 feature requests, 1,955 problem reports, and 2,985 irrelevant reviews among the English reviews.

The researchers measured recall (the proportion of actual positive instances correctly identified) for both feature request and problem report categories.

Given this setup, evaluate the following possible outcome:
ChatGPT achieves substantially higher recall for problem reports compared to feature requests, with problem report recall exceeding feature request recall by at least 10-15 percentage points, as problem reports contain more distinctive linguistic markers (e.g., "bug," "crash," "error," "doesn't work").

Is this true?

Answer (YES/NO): YES